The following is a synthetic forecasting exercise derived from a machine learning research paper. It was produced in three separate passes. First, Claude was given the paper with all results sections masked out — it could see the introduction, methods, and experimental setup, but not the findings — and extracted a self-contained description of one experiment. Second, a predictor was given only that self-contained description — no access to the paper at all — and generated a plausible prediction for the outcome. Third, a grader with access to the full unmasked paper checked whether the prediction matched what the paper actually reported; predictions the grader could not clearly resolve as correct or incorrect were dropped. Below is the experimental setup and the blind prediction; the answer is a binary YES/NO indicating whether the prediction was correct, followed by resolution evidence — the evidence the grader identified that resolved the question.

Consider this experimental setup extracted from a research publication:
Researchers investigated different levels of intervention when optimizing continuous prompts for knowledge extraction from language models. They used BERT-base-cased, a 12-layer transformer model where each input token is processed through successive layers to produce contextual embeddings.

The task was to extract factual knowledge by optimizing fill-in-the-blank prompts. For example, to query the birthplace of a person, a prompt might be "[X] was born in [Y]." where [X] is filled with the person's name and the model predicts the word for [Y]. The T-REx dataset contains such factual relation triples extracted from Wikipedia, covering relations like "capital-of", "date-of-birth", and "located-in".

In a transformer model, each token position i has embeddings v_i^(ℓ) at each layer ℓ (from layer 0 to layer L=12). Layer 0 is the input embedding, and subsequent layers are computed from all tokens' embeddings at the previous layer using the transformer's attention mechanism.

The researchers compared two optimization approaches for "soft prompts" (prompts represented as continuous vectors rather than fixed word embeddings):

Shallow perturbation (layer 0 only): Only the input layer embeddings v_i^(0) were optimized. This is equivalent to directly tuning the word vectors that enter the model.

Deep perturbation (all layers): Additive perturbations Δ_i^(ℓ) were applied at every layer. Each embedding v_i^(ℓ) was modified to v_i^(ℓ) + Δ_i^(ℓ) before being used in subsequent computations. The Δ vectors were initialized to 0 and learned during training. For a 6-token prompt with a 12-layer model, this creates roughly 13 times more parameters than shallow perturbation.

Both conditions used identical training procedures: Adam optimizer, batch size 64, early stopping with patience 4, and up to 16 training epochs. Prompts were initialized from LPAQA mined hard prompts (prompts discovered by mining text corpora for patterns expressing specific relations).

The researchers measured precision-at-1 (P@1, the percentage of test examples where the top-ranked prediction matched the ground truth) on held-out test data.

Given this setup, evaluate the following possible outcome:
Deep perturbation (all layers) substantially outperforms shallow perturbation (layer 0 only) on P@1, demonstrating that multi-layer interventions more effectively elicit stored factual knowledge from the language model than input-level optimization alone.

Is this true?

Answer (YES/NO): NO